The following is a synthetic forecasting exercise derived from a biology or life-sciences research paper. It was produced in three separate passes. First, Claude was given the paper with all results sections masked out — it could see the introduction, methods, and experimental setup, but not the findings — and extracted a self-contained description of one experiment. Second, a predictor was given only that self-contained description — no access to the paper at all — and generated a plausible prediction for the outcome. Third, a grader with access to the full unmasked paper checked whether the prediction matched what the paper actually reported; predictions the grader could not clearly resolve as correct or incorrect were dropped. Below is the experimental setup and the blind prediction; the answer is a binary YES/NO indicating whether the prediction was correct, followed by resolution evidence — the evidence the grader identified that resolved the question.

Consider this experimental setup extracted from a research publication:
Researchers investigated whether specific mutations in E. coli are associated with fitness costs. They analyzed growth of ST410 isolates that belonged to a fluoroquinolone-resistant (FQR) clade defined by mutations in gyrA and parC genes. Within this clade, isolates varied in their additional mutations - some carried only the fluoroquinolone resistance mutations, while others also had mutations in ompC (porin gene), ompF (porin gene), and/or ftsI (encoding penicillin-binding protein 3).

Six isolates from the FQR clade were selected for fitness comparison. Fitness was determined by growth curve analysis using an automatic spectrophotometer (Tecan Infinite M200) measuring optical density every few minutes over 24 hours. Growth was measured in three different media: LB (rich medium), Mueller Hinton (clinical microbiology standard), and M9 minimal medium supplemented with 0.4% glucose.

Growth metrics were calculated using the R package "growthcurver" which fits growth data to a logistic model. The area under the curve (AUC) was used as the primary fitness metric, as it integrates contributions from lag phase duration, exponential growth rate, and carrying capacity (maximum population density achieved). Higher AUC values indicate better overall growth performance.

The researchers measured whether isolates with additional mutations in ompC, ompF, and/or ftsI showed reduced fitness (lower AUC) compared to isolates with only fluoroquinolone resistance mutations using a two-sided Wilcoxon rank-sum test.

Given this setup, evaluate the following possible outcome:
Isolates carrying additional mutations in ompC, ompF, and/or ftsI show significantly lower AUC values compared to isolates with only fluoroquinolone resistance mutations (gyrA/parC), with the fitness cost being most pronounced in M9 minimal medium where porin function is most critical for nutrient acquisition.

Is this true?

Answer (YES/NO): NO